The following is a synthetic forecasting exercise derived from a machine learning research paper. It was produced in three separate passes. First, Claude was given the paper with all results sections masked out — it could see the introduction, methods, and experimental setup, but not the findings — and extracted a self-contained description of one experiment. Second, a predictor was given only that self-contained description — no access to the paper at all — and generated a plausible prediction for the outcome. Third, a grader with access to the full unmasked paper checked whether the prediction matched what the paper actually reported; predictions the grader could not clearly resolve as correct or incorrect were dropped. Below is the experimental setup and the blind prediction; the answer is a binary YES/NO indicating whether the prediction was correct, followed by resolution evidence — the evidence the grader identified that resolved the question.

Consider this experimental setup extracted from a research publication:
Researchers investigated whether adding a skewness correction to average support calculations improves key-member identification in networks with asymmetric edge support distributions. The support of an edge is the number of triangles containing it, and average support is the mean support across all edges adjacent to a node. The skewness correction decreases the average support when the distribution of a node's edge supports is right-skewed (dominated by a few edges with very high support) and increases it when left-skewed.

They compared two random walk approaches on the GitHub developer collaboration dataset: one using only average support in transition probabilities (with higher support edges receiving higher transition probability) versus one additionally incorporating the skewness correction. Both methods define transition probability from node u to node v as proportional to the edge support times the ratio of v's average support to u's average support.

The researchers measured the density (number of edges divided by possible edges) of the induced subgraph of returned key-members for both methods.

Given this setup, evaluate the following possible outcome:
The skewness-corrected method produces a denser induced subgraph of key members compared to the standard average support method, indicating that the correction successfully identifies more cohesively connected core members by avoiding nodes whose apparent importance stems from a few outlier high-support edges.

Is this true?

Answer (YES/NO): YES